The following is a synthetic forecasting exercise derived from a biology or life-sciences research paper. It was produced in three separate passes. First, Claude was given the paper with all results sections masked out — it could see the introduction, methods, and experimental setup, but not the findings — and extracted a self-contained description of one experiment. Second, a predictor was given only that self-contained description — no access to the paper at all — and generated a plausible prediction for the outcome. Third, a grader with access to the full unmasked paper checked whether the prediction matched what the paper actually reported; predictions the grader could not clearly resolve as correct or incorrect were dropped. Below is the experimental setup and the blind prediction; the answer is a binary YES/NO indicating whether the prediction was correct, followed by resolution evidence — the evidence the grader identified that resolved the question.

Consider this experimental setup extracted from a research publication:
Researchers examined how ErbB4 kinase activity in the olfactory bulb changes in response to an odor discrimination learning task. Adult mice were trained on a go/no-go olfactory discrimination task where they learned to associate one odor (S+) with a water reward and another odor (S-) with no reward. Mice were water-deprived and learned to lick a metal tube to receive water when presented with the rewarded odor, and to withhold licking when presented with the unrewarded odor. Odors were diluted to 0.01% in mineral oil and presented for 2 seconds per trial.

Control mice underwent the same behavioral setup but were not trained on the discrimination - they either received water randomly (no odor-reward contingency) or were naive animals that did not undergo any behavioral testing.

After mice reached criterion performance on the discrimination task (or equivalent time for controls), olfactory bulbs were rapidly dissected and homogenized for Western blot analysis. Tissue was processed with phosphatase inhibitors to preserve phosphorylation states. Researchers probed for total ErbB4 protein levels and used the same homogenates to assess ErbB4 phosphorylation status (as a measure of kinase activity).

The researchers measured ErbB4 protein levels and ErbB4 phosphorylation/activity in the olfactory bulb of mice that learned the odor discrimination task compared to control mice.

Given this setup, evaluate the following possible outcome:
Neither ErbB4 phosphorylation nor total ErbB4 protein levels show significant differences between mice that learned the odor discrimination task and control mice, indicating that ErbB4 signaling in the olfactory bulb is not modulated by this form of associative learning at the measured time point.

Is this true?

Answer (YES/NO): NO